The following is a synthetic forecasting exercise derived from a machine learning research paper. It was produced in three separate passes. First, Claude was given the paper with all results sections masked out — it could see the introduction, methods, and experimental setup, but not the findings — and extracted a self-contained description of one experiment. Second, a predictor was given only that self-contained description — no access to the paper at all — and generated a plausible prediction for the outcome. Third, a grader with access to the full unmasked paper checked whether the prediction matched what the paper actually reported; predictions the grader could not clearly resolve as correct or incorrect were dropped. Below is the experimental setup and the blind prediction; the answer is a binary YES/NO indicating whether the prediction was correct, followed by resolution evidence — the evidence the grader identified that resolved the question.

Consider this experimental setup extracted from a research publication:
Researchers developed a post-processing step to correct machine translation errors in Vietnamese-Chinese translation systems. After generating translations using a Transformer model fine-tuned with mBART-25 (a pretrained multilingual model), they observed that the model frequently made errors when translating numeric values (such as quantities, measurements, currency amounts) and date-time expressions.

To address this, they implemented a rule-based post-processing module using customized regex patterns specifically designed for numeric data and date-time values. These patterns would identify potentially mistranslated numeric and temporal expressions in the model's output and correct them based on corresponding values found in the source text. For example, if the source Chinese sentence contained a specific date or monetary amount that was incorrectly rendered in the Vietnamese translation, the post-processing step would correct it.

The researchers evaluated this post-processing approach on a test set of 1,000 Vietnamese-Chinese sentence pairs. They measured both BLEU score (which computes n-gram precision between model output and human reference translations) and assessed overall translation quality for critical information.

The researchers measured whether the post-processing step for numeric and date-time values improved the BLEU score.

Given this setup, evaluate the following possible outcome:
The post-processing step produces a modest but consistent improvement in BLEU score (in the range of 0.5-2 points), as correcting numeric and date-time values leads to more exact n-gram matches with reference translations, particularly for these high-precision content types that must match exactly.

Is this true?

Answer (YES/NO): NO